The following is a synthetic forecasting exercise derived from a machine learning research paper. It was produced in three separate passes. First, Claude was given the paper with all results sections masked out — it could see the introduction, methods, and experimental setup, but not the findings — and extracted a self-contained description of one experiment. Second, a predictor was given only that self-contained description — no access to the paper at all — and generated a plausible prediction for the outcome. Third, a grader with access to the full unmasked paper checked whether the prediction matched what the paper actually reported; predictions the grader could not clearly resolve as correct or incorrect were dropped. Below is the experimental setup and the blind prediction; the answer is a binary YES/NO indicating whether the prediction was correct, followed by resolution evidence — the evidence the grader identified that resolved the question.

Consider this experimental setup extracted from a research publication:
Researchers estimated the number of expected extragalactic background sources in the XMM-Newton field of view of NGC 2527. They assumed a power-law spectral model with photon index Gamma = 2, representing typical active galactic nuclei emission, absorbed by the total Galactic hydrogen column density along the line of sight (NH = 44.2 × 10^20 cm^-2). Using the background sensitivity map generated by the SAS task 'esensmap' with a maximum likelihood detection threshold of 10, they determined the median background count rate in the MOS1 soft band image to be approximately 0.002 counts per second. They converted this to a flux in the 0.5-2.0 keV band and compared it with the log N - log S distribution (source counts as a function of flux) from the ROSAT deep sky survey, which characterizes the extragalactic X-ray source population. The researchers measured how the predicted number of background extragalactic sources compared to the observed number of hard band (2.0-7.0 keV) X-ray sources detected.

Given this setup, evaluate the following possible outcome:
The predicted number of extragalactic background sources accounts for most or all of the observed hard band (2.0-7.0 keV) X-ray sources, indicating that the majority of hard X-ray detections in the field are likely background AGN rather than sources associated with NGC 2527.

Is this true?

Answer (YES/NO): YES